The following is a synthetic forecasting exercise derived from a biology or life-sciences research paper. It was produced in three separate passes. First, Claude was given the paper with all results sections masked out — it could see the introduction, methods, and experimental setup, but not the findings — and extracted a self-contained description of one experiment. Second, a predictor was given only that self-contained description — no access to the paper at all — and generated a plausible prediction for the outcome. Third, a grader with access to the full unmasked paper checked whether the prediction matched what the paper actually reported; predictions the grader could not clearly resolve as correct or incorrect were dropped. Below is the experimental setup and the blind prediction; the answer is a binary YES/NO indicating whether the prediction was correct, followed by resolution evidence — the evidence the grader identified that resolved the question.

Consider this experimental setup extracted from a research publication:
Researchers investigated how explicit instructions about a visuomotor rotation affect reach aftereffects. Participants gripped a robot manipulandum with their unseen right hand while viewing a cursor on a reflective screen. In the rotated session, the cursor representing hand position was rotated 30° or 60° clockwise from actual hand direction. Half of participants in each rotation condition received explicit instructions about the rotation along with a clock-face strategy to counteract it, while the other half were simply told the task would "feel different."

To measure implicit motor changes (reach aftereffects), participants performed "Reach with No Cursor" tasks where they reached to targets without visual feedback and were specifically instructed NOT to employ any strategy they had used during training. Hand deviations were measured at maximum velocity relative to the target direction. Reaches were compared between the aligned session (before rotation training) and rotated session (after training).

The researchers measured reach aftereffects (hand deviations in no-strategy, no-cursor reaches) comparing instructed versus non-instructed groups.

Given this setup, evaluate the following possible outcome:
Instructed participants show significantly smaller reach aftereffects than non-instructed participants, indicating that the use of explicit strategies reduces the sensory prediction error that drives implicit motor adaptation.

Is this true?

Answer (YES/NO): NO